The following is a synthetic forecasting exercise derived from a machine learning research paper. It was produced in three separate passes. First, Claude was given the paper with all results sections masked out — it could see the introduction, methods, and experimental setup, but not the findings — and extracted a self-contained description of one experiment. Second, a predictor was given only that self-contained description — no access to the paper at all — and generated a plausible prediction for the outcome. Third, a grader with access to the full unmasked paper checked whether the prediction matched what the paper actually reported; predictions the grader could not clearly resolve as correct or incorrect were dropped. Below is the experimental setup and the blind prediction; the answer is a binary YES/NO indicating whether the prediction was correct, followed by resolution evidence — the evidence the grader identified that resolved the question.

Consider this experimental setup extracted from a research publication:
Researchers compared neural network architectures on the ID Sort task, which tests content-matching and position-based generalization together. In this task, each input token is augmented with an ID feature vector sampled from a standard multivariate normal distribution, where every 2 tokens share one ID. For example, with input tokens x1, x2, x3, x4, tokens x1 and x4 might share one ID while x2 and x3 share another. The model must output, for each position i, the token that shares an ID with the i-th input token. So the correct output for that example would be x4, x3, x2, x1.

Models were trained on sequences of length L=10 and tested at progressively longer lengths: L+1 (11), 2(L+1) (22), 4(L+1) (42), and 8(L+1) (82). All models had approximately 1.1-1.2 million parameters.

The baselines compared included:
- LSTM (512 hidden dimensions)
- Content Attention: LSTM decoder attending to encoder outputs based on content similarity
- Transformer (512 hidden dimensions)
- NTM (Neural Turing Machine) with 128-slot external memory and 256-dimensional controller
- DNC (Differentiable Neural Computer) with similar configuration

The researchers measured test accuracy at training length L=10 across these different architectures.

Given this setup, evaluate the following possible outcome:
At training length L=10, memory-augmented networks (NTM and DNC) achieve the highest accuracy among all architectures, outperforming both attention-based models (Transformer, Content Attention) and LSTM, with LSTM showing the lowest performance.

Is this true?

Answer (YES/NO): NO